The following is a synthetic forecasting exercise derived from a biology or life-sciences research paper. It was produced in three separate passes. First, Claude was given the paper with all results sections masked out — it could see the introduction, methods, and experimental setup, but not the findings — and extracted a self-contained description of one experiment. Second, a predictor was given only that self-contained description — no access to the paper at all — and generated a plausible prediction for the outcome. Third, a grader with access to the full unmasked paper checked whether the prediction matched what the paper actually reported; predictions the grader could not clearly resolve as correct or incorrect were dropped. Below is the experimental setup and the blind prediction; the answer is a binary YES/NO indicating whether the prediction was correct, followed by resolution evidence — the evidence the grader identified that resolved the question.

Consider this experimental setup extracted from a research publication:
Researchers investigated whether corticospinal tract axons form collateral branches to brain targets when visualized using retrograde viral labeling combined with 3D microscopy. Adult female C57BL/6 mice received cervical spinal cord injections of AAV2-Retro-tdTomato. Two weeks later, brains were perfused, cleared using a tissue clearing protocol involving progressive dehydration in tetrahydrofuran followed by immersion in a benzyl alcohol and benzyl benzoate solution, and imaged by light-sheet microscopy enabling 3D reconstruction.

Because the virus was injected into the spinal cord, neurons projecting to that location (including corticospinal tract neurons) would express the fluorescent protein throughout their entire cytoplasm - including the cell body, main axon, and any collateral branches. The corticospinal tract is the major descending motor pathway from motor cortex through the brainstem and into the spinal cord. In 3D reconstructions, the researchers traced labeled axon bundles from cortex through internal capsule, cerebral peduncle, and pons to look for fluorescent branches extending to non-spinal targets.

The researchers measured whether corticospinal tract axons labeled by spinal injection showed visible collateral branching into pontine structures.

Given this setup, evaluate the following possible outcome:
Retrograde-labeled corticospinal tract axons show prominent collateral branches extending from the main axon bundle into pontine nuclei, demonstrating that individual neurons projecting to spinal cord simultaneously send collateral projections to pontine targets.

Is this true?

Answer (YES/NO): YES